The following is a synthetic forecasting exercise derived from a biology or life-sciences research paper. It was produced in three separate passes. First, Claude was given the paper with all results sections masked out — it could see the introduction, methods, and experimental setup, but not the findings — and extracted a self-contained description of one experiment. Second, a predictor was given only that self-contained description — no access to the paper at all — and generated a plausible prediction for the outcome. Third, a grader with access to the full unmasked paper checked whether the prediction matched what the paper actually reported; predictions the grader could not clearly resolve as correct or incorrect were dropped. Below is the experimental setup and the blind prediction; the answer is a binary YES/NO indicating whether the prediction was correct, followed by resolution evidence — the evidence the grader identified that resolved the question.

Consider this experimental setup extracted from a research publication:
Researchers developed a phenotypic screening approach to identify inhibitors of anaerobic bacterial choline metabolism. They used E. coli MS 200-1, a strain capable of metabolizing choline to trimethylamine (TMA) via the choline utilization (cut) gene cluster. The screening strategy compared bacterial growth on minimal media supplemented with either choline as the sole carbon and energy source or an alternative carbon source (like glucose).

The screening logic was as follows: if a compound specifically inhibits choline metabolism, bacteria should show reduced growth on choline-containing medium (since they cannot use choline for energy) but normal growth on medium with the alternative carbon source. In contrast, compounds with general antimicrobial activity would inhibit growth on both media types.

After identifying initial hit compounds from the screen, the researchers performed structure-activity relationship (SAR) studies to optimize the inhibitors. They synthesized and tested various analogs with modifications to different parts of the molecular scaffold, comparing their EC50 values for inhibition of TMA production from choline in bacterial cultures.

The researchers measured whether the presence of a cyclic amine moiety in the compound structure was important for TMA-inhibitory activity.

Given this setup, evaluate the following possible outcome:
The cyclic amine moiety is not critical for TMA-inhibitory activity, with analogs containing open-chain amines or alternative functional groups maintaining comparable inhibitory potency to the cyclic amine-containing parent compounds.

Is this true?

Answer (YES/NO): NO